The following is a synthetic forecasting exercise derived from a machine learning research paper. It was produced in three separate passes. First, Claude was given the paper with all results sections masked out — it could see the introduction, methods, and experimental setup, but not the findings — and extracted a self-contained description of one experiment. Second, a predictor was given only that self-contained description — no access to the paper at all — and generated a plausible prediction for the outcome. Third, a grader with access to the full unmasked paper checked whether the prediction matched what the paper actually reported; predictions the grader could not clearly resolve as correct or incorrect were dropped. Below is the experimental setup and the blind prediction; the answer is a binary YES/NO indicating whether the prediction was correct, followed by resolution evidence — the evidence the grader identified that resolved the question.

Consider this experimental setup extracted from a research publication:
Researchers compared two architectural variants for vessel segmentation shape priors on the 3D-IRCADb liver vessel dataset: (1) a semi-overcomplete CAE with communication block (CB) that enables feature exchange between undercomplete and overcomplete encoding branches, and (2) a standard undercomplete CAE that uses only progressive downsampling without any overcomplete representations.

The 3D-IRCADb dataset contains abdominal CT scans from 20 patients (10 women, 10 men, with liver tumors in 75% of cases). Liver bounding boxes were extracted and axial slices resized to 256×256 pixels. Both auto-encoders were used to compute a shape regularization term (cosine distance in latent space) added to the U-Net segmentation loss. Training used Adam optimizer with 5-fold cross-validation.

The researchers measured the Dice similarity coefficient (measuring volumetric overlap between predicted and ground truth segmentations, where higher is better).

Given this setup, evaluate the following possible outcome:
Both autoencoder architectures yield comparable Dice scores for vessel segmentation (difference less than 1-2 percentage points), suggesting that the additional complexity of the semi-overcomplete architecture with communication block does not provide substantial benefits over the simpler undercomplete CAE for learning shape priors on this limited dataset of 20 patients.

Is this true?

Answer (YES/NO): YES